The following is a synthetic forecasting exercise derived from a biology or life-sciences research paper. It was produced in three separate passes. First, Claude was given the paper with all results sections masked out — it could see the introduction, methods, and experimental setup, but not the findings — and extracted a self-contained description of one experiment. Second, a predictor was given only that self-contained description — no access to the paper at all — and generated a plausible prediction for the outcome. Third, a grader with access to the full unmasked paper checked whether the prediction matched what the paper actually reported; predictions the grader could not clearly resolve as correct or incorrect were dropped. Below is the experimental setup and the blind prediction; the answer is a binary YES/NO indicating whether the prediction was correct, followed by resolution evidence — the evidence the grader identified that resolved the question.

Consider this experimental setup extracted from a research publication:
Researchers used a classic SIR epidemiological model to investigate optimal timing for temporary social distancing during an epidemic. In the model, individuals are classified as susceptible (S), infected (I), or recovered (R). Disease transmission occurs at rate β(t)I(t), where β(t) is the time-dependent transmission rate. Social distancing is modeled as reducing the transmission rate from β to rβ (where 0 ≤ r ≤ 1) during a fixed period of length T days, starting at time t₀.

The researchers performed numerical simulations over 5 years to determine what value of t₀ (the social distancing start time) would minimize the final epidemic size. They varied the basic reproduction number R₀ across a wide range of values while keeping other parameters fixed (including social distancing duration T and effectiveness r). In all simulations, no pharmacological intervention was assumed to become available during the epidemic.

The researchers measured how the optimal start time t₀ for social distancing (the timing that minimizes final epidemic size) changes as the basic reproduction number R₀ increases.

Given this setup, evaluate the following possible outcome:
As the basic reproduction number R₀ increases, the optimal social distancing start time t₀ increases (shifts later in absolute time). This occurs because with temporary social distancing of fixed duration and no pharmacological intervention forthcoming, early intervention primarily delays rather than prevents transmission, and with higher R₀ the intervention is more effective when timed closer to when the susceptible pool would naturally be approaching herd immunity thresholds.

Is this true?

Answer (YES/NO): NO